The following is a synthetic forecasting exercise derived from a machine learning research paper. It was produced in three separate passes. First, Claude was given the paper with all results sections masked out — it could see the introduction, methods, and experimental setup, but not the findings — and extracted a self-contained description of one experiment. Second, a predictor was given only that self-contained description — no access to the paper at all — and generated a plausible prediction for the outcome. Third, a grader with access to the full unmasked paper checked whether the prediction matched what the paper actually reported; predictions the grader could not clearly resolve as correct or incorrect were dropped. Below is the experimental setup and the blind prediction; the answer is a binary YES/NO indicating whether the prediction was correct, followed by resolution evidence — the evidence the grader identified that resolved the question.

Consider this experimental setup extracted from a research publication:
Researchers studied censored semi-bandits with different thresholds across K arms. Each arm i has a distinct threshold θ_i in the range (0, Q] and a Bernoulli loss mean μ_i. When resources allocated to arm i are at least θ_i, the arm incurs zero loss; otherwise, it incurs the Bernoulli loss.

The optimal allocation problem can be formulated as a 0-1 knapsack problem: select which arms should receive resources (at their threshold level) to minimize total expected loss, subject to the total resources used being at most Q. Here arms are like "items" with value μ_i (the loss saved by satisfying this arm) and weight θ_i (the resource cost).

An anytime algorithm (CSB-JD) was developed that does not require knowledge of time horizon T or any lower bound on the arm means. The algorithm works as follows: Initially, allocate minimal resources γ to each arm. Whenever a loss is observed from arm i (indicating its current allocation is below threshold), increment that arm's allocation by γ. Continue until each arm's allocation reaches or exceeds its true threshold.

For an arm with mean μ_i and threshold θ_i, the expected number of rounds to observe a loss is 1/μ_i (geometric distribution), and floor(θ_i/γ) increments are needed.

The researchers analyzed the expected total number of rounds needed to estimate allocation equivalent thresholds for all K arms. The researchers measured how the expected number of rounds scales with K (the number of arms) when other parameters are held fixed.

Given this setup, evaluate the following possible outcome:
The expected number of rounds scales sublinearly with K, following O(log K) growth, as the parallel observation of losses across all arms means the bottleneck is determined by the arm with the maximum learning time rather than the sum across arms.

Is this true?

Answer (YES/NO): NO